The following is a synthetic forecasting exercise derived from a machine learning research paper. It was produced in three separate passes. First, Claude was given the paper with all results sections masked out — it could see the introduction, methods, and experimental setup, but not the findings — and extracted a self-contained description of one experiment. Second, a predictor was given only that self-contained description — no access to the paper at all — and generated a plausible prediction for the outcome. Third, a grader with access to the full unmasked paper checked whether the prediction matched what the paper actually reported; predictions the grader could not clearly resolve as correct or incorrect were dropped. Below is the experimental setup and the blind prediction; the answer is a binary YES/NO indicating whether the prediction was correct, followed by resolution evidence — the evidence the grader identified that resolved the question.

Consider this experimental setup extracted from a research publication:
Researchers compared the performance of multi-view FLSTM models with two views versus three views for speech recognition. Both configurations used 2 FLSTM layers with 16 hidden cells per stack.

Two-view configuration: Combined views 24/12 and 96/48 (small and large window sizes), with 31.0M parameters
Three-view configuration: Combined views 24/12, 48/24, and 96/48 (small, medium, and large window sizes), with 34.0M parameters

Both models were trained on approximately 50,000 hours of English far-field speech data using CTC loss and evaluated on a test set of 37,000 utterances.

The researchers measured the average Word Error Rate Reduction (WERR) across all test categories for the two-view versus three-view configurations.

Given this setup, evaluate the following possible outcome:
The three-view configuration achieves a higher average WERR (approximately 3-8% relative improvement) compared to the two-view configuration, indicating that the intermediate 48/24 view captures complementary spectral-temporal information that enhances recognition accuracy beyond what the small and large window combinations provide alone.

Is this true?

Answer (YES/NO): YES